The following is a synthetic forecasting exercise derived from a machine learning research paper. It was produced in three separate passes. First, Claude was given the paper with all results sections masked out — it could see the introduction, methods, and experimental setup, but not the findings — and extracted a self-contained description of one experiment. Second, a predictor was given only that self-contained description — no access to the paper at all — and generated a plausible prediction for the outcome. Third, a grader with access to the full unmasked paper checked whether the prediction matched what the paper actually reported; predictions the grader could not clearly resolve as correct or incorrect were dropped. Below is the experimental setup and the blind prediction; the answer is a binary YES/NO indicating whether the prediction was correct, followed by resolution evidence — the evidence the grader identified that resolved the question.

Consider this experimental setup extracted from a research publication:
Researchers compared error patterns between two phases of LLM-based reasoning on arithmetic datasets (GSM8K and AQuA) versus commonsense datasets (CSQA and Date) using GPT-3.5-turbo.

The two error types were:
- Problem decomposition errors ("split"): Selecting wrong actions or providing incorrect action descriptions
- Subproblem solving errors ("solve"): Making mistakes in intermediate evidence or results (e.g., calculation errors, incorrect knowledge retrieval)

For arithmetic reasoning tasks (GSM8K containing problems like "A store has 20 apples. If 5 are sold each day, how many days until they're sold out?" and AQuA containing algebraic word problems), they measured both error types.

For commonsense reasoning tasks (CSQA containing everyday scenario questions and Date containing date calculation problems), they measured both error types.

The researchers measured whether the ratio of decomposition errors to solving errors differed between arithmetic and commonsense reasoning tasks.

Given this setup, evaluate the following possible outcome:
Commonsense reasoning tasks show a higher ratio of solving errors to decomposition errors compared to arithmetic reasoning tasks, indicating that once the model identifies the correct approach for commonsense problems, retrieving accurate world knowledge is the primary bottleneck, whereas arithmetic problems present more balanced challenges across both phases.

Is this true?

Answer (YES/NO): YES